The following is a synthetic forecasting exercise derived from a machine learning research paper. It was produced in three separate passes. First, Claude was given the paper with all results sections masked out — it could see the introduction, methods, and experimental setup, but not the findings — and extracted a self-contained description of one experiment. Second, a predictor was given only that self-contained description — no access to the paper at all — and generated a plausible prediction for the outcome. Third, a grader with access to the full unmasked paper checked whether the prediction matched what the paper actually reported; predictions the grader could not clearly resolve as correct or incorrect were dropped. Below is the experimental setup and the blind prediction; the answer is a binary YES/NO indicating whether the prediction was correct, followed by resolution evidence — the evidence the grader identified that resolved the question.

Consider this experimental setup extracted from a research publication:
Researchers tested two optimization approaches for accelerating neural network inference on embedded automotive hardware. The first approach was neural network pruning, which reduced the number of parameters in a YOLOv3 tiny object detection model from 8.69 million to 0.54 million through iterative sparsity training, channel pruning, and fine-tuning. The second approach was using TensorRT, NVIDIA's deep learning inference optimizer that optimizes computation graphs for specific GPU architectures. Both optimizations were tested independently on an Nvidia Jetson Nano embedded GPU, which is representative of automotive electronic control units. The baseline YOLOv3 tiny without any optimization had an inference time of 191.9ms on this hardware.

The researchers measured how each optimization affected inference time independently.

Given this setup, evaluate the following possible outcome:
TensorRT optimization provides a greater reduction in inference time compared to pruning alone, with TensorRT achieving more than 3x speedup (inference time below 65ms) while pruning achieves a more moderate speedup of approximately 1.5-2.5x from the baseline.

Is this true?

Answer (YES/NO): NO